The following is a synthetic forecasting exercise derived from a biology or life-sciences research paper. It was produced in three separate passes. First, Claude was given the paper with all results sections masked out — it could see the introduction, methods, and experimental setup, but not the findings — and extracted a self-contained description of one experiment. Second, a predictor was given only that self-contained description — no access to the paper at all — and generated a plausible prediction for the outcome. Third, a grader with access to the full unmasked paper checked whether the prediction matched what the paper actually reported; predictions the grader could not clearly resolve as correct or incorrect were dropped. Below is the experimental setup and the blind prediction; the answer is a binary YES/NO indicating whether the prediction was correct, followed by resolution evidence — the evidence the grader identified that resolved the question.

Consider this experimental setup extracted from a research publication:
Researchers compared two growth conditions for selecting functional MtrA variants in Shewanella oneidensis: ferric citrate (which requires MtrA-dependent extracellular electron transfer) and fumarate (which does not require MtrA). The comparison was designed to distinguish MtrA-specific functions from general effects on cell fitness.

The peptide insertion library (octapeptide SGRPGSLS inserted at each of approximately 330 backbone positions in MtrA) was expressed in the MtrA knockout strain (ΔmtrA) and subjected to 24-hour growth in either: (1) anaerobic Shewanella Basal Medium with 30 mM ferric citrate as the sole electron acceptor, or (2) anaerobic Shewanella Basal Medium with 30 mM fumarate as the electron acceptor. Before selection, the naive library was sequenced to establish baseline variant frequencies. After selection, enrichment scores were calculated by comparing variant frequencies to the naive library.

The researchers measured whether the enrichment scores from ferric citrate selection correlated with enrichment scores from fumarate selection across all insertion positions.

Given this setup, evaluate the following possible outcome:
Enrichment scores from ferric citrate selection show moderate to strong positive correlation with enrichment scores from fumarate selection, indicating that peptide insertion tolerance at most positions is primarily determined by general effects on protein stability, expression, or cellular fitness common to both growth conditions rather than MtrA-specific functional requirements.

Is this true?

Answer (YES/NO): NO